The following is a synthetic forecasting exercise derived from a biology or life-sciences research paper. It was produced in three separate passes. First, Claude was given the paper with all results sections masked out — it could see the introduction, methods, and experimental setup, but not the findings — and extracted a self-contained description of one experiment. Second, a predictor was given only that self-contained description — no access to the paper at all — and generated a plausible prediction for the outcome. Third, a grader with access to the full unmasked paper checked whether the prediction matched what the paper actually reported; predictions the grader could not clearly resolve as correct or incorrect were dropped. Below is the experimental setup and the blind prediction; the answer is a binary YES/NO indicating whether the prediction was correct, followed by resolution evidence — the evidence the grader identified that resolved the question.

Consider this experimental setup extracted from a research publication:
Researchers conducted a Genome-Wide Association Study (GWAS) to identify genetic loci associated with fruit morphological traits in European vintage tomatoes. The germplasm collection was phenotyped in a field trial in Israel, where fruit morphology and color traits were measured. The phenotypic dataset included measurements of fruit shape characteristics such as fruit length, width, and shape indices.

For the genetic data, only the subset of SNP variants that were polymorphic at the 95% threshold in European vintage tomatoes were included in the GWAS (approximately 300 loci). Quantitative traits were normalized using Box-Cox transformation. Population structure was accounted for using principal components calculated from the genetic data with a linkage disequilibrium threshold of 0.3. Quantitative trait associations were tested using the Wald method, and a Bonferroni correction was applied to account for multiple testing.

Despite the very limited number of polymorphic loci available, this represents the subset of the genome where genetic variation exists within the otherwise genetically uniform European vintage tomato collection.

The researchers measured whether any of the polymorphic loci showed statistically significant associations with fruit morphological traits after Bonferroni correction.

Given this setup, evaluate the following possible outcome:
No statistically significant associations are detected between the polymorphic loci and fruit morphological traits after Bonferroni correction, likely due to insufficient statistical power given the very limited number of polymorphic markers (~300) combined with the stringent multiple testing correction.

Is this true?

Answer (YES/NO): NO